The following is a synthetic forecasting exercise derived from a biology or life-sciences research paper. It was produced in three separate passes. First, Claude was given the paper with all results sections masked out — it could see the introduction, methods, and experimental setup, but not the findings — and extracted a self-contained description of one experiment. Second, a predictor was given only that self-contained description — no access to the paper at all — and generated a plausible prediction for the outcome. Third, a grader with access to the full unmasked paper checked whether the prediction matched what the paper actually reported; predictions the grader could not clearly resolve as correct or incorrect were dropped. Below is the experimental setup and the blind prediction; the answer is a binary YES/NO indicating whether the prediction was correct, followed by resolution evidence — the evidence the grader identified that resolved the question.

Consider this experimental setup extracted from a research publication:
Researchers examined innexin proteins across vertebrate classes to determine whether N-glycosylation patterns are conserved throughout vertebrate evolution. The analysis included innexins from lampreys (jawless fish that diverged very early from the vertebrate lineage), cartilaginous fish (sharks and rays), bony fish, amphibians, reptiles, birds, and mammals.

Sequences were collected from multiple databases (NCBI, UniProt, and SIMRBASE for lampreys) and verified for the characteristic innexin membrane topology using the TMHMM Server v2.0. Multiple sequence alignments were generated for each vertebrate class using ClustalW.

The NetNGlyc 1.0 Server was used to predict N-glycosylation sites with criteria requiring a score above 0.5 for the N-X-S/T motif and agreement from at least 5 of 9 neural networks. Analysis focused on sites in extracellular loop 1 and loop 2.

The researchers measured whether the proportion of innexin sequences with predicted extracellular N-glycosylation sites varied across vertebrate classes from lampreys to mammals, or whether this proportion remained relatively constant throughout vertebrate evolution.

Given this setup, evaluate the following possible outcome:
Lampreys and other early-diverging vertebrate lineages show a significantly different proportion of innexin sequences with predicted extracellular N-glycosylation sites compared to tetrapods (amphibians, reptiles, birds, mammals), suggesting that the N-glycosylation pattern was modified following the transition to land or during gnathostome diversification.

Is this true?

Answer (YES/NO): NO